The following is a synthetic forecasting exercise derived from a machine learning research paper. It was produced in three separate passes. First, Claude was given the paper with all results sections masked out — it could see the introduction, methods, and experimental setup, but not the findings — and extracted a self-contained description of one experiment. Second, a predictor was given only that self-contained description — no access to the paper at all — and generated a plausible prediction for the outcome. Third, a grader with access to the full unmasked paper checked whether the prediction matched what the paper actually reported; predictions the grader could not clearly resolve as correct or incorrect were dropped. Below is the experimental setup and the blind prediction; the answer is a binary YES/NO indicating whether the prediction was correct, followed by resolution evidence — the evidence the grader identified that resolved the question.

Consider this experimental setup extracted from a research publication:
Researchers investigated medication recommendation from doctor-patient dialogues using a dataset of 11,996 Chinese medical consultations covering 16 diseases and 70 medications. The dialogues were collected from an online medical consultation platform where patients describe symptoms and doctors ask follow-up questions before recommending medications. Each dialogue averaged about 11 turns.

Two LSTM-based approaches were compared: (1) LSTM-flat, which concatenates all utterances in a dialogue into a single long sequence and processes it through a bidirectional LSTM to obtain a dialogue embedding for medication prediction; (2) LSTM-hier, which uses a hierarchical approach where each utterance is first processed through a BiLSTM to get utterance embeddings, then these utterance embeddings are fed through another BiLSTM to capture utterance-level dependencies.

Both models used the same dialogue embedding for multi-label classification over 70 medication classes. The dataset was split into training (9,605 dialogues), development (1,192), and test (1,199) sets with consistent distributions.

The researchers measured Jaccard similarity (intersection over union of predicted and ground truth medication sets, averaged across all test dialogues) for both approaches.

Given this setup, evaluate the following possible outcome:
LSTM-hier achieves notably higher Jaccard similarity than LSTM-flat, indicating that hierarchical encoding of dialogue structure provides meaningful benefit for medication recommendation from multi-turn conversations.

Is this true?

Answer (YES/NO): YES